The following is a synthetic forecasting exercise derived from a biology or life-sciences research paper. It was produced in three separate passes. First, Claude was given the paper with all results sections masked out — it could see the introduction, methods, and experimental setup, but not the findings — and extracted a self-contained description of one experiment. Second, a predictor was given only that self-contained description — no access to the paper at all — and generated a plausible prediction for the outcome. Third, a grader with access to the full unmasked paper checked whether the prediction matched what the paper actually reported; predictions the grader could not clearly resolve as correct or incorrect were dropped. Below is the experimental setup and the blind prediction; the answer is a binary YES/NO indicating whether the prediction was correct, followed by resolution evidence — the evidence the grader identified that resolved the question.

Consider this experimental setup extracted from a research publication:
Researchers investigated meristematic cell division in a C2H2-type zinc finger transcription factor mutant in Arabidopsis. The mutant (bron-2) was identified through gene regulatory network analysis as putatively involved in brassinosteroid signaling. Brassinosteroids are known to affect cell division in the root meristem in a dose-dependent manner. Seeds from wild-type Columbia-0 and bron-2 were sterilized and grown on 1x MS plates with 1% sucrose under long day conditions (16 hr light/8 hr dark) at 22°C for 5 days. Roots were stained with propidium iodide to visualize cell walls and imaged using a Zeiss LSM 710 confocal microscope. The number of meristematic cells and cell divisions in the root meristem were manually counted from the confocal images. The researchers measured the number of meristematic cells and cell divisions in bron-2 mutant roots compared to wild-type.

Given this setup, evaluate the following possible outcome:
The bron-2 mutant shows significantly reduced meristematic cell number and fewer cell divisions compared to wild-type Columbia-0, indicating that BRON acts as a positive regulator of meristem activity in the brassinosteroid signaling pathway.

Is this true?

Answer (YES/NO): NO